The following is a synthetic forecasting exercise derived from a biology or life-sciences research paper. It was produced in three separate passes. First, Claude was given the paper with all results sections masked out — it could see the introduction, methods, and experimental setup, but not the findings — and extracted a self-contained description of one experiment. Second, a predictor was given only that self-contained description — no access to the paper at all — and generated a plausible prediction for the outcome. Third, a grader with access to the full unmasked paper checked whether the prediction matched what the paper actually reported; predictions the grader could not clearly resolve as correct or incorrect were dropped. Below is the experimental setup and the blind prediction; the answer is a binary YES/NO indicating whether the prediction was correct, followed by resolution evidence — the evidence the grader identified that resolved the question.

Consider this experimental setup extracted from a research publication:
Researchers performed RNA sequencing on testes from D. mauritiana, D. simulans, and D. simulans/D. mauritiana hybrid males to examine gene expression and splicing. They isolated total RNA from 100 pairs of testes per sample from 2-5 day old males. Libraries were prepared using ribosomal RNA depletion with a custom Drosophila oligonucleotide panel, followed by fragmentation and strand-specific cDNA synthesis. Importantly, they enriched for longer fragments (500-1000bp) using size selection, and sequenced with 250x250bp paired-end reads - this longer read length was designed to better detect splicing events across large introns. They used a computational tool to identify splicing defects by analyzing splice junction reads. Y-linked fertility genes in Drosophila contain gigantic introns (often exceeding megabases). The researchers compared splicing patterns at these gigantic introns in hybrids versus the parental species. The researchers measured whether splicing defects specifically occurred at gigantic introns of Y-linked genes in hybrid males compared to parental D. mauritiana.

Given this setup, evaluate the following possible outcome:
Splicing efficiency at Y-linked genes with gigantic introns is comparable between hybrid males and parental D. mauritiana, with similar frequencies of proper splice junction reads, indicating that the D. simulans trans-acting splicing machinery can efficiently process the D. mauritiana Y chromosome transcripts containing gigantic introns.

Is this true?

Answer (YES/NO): NO